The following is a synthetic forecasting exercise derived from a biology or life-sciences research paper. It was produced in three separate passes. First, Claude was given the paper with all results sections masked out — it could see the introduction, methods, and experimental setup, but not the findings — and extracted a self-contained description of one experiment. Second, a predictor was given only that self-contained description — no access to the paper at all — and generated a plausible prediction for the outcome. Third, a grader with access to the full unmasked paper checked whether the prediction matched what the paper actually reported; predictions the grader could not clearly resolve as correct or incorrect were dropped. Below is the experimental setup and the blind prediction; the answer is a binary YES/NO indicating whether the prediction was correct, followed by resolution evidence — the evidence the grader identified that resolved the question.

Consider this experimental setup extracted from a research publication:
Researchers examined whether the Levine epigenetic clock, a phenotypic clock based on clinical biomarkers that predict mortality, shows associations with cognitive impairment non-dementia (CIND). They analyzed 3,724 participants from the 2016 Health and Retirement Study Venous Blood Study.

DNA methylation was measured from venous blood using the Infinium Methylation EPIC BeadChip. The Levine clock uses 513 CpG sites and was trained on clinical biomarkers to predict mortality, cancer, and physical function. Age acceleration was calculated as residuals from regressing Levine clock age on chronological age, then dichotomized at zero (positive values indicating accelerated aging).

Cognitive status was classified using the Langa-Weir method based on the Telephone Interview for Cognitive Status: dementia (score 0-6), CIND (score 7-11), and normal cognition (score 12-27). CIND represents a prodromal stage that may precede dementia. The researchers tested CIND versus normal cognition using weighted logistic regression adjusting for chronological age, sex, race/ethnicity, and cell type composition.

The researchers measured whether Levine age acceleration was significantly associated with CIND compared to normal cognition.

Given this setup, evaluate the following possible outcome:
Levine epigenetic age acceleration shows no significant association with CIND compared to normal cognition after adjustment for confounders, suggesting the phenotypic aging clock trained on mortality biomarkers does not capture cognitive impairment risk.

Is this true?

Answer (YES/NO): YES